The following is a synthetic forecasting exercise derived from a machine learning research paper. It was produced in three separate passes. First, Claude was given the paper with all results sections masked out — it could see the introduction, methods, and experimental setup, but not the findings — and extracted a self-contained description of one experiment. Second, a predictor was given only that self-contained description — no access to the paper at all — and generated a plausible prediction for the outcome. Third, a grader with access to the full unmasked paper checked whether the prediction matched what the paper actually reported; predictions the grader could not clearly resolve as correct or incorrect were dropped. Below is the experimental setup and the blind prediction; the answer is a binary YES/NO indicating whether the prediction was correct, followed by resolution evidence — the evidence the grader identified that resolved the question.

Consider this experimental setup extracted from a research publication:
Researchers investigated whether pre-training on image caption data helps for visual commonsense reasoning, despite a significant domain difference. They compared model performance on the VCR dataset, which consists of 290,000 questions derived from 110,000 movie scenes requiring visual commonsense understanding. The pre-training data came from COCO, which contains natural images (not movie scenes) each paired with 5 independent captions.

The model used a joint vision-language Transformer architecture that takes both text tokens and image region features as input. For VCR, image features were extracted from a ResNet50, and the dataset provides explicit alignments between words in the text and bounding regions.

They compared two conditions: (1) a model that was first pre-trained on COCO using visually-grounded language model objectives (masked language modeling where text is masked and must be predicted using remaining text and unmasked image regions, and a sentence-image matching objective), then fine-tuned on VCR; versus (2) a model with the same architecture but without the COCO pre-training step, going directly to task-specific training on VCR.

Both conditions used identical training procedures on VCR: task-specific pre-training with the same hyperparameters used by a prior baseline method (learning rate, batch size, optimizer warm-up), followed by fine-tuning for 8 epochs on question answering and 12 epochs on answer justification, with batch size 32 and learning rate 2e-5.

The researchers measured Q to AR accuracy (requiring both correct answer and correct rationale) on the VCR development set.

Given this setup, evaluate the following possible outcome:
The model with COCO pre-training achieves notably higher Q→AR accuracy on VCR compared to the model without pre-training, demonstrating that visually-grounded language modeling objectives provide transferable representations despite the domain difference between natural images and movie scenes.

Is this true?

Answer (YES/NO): YES